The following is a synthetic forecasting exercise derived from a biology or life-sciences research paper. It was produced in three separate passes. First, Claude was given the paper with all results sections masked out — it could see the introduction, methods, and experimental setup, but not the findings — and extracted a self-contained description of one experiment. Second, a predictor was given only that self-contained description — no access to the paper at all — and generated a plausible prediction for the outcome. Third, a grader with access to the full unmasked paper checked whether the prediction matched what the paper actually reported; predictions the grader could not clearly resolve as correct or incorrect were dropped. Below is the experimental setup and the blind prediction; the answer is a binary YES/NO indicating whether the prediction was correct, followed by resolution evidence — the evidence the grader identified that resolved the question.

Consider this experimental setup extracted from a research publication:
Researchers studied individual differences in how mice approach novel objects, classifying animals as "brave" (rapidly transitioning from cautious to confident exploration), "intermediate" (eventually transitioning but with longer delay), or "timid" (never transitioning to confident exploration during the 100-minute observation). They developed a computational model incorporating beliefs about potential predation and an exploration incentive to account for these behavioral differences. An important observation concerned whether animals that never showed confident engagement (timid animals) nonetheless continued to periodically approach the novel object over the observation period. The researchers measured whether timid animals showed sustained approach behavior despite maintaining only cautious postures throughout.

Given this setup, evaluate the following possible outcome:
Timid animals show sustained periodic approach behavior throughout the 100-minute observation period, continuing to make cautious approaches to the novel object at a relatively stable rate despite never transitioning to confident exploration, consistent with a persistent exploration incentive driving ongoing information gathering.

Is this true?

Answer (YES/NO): NO